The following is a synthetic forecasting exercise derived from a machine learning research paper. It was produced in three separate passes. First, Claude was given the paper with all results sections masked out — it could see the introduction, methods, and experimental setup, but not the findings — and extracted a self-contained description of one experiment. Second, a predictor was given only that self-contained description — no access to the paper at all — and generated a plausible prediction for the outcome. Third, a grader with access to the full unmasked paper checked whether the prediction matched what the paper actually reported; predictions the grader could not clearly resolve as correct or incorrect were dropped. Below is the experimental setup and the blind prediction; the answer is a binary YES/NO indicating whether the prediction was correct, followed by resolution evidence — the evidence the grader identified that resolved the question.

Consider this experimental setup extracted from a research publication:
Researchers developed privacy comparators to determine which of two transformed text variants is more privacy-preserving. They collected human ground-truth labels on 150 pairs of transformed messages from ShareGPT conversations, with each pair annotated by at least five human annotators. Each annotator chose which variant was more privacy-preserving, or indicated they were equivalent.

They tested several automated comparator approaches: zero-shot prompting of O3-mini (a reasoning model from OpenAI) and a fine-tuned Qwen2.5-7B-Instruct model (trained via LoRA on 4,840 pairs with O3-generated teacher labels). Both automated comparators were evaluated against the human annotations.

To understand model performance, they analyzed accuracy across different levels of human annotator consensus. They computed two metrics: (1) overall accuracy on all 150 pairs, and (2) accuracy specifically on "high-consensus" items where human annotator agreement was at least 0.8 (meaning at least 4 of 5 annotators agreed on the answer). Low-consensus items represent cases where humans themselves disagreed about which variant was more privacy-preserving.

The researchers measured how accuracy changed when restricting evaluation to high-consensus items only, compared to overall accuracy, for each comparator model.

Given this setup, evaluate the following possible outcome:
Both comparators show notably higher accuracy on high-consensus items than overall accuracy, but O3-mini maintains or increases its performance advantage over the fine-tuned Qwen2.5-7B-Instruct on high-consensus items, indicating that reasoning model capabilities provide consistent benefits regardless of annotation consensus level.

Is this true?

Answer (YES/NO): NO